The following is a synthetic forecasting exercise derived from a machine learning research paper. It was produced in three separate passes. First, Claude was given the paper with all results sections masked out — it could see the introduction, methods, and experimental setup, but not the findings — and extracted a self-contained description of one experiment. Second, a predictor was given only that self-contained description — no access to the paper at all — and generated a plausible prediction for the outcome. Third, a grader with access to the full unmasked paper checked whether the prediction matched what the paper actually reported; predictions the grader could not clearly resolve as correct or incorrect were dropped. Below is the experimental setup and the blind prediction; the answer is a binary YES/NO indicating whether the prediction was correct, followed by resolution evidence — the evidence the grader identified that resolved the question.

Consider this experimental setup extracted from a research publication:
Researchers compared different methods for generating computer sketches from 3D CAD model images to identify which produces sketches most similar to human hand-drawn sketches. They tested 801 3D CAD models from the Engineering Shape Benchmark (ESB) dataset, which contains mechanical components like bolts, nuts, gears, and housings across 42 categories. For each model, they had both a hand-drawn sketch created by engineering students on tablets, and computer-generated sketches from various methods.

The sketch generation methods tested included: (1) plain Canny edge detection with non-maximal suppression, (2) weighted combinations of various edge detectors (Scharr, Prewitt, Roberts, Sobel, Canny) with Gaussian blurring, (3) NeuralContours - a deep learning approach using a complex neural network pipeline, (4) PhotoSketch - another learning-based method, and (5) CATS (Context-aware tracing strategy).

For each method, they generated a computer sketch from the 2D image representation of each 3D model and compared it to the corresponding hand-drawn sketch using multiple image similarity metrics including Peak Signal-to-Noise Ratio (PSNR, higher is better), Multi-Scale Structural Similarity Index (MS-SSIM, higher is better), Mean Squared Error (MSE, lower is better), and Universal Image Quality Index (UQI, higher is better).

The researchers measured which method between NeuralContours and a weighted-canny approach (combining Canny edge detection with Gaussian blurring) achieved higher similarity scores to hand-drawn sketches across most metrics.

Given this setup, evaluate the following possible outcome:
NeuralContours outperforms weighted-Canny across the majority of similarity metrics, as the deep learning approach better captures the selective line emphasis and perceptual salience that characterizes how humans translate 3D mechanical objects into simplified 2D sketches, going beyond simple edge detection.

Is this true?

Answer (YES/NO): YES